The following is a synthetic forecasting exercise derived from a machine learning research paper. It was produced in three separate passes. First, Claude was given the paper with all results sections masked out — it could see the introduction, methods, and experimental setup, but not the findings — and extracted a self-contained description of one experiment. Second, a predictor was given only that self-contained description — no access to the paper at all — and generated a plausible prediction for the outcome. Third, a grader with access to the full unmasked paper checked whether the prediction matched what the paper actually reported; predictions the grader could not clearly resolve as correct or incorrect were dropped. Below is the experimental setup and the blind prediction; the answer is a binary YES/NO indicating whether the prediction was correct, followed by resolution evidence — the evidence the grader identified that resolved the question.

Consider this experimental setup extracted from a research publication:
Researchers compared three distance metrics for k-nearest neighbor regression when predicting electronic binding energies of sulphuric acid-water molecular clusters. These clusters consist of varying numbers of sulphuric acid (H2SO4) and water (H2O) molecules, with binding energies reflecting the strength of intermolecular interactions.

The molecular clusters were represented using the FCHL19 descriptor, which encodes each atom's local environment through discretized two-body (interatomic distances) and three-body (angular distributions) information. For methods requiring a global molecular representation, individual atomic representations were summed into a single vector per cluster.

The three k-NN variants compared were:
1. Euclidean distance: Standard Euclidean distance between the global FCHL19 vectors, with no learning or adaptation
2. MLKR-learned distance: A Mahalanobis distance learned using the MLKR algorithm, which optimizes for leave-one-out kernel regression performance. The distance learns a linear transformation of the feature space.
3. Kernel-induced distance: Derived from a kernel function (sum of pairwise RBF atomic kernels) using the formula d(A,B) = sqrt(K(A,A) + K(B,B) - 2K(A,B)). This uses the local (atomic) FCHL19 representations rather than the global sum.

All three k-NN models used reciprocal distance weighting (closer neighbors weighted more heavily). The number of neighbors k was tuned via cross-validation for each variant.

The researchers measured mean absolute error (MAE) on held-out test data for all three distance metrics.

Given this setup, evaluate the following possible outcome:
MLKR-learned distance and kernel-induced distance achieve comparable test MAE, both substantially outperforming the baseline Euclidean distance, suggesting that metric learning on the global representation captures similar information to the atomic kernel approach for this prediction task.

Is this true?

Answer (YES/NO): NO